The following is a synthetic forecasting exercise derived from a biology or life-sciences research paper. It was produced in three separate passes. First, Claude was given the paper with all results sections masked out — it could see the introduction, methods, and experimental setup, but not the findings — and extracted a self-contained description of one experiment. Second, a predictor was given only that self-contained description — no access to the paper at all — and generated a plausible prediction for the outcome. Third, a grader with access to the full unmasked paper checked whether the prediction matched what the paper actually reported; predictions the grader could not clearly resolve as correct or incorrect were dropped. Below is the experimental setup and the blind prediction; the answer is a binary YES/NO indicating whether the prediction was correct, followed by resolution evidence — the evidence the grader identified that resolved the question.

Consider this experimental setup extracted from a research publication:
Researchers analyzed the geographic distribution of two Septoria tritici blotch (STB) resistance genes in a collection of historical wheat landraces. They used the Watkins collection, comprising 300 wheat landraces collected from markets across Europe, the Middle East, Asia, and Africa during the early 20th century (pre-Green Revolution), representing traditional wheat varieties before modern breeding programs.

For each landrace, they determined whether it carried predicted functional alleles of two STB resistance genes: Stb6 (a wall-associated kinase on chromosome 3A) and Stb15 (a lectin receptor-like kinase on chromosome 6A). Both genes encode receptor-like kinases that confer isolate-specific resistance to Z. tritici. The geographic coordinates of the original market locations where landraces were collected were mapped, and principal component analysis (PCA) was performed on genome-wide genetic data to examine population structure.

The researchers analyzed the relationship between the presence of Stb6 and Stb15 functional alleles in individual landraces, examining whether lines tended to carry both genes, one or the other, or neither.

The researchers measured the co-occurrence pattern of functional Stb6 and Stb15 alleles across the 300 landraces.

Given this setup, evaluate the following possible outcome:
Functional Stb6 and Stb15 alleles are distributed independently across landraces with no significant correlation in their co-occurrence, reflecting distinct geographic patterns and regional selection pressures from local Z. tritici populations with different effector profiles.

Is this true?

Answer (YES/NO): NO